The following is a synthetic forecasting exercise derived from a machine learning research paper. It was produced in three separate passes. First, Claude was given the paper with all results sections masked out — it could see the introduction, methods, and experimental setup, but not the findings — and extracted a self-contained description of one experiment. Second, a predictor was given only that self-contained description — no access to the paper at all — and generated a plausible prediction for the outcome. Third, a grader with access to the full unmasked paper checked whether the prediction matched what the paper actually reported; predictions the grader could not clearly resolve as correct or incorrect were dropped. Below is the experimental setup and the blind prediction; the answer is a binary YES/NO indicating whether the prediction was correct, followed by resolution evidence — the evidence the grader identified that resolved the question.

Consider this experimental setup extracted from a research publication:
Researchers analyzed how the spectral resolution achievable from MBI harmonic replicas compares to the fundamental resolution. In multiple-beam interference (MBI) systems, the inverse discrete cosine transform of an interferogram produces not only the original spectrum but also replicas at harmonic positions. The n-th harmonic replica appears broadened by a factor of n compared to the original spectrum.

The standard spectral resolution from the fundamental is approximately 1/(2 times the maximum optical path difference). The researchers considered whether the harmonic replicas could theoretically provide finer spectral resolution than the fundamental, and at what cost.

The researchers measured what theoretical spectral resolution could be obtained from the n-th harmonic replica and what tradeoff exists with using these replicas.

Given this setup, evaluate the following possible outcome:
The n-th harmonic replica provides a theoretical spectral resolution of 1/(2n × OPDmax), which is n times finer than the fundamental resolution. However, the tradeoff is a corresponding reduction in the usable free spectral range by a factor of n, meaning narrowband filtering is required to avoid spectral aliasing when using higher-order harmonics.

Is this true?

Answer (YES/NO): NO